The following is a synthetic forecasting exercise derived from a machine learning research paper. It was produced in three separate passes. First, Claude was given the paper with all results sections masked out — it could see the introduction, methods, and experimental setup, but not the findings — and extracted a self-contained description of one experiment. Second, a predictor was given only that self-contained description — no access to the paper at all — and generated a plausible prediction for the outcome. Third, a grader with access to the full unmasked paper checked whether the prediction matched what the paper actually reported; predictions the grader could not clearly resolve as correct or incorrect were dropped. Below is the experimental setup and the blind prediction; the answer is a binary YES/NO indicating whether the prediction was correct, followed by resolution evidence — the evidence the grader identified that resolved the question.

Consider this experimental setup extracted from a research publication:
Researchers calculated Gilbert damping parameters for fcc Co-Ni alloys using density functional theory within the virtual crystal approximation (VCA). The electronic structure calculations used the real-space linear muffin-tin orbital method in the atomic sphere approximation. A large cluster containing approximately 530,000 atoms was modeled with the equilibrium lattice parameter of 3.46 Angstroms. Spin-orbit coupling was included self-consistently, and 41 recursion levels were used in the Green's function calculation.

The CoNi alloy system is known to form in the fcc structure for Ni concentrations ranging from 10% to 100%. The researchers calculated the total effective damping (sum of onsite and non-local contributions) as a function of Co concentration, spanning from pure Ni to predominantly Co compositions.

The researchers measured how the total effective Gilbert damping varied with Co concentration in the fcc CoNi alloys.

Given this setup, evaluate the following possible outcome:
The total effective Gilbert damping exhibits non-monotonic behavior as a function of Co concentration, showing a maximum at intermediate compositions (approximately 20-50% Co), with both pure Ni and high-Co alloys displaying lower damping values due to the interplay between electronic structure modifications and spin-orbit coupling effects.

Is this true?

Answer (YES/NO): NO